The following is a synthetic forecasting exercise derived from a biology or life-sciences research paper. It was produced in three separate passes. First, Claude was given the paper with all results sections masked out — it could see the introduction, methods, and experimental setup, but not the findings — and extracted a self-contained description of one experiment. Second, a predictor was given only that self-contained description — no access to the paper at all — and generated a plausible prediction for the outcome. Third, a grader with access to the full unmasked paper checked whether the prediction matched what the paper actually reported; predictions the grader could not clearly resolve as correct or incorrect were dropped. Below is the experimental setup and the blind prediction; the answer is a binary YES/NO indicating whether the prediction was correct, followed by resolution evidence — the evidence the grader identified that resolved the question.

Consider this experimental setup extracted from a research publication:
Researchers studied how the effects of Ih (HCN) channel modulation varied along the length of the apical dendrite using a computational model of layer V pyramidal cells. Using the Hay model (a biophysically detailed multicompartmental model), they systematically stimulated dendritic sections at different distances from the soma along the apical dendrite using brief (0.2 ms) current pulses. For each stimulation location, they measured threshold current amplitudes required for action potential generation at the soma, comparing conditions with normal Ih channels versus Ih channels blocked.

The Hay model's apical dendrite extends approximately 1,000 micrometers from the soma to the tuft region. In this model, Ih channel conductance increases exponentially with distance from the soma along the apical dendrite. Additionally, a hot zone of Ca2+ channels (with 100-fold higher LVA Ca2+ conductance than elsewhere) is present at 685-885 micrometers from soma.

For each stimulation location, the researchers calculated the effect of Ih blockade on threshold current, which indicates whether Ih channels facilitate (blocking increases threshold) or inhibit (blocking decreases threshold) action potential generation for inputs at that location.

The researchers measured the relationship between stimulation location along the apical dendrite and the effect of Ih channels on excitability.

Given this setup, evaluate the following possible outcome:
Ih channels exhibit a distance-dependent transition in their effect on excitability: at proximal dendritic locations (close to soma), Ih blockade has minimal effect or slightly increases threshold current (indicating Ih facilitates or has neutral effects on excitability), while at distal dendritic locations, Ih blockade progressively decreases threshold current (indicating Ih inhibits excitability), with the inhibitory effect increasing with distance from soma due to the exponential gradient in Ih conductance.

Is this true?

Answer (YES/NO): NO